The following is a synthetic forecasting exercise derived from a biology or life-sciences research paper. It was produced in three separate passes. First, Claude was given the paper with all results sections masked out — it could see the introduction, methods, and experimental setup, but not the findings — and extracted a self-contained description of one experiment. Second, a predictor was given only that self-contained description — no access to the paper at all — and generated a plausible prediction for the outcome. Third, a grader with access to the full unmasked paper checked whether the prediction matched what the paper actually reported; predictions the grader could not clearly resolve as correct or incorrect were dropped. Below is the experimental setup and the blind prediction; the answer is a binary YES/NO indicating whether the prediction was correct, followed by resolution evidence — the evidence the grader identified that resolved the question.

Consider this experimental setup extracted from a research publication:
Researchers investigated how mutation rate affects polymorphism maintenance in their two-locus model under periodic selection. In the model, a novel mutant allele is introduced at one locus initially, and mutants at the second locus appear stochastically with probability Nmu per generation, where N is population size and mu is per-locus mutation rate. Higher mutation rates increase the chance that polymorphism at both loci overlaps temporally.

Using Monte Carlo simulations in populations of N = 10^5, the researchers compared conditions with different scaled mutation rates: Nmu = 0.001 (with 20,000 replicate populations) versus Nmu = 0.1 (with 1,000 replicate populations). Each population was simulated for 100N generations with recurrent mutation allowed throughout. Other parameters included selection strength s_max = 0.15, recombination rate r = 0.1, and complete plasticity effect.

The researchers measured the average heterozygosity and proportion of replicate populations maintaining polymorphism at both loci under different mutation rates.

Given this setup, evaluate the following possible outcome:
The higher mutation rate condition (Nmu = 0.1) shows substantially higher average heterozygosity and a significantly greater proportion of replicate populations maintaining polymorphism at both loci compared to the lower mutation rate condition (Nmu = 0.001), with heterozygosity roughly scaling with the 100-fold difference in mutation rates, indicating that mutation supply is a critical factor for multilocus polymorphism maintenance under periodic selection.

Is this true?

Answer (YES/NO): NO